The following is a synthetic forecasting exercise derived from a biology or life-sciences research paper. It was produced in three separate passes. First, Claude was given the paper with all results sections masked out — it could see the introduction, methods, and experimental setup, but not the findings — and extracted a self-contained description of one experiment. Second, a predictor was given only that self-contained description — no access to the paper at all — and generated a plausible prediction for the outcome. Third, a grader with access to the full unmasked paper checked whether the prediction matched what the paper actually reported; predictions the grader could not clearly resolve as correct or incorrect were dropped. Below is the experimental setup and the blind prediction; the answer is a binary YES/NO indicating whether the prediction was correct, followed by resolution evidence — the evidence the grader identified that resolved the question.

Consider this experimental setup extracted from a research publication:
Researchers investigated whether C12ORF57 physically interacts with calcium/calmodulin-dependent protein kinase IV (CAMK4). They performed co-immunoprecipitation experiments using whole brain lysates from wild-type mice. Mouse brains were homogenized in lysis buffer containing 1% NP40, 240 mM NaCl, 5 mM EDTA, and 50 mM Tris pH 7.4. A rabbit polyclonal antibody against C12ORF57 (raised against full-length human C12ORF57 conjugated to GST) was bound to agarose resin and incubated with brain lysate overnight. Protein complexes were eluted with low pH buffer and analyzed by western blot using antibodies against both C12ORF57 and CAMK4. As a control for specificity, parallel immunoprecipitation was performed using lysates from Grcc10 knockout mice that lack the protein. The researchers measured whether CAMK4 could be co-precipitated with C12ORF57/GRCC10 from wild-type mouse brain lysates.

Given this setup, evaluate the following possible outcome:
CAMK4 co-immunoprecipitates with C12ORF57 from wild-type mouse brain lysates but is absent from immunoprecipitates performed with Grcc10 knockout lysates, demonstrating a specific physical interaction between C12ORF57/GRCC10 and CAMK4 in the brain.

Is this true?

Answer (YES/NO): YES